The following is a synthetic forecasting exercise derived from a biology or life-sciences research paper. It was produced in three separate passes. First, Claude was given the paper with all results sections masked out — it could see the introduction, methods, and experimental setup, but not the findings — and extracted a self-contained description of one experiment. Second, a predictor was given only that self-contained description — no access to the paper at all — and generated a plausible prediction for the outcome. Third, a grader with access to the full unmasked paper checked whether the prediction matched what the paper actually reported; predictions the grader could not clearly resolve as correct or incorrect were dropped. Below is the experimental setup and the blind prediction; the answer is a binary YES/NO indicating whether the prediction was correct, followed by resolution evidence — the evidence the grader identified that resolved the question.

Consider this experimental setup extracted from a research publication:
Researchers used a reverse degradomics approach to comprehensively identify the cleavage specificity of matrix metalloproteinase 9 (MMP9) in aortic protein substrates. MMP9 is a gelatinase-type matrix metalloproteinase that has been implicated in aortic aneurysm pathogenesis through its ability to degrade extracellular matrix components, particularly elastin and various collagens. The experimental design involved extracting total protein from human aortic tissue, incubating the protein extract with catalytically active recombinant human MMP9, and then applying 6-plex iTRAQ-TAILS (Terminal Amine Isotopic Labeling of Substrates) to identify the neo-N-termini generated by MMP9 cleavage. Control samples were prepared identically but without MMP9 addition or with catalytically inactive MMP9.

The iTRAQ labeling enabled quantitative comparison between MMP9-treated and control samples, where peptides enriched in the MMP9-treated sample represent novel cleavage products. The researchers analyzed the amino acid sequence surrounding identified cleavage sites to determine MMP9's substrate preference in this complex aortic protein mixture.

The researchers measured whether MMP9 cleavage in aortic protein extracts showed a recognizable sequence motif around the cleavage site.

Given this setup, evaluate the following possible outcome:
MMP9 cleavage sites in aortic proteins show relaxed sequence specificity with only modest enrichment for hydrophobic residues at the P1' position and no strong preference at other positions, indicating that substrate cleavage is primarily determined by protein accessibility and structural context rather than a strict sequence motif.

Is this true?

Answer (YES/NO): NO